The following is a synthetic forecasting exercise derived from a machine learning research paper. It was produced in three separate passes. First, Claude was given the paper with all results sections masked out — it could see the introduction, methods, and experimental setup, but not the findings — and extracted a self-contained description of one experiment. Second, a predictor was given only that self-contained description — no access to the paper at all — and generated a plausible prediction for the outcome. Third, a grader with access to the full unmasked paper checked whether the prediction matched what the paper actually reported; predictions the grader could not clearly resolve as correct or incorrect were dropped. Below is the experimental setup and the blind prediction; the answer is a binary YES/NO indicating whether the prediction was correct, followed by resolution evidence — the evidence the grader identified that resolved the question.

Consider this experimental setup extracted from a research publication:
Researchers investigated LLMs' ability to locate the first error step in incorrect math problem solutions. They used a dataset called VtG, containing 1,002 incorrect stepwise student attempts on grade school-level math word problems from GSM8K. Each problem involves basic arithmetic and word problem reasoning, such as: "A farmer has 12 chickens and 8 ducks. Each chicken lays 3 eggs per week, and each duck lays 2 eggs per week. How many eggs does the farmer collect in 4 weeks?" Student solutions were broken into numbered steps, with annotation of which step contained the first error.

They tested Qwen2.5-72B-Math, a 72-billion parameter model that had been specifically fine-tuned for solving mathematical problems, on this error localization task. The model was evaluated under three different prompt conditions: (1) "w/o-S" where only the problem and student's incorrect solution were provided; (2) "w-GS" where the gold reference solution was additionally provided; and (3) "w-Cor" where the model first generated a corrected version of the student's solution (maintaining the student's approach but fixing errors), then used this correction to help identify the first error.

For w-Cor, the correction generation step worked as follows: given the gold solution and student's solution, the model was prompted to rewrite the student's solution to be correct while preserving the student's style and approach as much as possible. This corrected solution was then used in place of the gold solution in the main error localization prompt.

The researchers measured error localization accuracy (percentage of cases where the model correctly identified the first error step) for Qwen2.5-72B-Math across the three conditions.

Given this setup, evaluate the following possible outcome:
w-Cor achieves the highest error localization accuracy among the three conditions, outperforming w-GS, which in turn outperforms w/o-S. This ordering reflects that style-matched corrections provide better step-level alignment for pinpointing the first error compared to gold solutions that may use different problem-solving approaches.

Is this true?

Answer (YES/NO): NO